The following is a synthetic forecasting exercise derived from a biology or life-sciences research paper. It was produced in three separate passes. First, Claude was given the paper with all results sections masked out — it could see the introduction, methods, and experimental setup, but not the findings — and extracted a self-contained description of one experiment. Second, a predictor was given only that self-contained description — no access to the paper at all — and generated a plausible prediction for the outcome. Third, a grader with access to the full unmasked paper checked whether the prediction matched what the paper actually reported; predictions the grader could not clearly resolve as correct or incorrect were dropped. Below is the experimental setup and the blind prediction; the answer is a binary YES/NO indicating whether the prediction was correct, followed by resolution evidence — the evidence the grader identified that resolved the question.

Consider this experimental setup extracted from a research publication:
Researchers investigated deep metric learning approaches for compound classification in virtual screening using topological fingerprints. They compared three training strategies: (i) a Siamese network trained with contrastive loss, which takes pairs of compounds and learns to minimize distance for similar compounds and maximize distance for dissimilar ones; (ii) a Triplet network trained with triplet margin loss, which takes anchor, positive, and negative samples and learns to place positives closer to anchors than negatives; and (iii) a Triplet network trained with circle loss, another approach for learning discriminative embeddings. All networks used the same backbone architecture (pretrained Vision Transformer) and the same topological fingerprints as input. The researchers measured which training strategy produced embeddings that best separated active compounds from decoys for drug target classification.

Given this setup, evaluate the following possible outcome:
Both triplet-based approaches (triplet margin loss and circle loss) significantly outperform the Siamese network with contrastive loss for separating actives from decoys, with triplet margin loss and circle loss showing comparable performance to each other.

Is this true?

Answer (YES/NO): NO